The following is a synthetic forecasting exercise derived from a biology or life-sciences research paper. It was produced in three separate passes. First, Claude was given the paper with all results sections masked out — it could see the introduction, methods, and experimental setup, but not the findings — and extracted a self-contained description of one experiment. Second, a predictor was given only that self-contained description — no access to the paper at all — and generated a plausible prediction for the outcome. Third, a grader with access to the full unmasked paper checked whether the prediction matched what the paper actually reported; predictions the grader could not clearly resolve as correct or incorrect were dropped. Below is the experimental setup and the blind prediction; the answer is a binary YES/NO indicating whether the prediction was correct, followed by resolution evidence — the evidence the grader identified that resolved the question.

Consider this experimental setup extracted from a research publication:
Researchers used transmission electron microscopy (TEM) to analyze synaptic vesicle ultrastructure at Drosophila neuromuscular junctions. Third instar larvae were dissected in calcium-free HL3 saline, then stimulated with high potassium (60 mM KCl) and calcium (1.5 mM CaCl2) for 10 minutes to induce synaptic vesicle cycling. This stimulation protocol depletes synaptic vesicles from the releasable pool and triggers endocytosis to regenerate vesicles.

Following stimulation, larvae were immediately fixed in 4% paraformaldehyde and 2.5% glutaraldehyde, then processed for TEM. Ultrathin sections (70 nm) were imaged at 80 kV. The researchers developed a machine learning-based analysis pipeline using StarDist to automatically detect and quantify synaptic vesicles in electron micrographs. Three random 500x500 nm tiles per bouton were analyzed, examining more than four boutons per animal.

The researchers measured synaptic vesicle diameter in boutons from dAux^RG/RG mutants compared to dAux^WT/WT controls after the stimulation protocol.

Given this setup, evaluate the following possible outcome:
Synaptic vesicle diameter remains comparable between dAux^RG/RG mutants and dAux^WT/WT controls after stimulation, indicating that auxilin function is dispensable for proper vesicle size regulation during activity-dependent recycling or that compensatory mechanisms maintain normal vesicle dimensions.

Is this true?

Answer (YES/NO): NO